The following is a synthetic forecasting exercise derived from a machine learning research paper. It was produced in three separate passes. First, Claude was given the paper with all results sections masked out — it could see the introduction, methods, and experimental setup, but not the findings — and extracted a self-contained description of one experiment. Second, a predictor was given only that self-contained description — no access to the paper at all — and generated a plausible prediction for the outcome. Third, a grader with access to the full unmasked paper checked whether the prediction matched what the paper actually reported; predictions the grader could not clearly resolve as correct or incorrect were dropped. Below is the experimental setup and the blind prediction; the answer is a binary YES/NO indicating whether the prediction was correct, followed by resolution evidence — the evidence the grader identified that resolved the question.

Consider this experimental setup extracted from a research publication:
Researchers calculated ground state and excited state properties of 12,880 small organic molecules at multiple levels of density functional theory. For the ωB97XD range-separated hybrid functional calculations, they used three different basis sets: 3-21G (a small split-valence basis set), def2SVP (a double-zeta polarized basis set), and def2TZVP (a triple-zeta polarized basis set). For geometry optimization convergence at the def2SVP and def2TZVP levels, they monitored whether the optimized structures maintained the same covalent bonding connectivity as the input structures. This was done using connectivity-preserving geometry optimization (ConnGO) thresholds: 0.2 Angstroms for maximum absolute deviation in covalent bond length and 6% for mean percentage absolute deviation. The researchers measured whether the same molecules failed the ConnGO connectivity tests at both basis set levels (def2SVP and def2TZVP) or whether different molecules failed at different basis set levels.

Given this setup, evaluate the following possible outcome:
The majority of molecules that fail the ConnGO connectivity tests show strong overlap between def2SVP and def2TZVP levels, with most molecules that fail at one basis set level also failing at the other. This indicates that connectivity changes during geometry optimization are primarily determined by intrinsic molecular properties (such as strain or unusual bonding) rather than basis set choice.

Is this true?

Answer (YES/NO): YES